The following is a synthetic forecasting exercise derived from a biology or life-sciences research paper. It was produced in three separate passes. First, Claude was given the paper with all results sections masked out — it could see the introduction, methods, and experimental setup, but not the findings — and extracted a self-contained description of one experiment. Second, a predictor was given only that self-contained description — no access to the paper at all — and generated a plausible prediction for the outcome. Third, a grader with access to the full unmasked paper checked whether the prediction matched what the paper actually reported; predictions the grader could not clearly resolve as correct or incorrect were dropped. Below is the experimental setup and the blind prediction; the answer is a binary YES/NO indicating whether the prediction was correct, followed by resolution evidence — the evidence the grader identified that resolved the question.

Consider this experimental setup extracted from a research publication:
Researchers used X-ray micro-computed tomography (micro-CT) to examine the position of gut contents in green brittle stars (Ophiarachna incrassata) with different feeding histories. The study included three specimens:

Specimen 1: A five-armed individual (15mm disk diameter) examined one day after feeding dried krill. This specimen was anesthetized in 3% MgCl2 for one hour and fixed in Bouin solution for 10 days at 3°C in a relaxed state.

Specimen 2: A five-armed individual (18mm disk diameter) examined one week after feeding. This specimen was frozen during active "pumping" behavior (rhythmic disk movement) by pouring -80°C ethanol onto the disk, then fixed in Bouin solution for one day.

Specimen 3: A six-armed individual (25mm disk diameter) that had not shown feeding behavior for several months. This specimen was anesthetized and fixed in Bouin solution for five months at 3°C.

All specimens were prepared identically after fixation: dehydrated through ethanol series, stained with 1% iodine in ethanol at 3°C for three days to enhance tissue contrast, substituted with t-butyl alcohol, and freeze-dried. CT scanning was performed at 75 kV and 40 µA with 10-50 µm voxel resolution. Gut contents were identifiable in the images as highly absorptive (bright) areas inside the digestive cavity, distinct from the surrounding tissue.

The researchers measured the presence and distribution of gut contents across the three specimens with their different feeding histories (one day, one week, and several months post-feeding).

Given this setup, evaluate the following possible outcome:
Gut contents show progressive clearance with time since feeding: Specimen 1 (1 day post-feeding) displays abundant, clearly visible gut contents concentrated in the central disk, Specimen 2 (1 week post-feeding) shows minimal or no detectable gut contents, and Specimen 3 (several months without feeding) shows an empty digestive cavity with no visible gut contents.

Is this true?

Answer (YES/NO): NO